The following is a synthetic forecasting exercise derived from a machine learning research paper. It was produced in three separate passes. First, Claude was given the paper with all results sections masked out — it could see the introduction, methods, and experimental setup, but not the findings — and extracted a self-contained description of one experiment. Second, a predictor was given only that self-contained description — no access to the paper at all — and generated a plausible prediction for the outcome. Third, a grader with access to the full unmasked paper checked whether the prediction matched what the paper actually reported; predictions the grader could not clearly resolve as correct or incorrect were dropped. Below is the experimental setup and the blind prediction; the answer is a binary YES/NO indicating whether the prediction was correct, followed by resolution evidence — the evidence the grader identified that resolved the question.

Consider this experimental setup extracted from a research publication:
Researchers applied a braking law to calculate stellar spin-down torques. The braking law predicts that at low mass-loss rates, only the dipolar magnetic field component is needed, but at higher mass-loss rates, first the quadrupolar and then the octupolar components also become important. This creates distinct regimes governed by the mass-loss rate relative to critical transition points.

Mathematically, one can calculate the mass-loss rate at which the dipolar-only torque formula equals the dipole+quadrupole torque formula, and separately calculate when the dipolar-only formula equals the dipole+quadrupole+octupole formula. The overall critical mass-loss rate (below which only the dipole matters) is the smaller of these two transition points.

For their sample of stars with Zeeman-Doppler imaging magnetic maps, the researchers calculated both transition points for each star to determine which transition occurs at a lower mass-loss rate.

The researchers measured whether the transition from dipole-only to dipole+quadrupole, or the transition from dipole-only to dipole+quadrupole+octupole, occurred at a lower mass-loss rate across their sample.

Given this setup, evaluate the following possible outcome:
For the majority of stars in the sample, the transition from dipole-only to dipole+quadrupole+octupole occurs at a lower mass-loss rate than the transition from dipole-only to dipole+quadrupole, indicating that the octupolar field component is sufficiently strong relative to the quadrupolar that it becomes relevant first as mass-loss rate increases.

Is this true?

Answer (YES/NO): NO